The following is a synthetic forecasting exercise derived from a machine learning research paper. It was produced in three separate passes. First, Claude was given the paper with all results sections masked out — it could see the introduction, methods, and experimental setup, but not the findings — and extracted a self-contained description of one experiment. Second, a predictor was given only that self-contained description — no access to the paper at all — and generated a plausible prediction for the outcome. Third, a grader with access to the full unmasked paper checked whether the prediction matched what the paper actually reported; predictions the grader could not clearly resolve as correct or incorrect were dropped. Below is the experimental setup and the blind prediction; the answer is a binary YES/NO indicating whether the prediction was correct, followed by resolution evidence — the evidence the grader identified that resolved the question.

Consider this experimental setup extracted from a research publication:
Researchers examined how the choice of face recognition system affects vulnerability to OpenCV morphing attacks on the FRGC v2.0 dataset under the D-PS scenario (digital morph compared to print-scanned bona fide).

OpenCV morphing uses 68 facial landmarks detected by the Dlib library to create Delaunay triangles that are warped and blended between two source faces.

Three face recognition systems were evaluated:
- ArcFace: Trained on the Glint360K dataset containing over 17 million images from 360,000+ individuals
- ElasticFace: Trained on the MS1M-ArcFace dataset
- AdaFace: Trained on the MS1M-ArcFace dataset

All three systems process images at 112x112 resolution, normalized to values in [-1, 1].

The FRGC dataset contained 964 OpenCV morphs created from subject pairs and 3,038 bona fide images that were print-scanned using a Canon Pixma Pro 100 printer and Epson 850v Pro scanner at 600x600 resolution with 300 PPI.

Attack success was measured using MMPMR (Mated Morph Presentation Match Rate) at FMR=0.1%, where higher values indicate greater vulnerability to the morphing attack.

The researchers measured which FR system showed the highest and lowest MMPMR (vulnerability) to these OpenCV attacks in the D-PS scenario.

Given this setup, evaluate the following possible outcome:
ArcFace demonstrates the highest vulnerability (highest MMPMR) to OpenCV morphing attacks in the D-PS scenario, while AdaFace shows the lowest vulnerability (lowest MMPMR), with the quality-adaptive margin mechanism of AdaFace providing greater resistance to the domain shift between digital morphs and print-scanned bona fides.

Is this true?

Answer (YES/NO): NO